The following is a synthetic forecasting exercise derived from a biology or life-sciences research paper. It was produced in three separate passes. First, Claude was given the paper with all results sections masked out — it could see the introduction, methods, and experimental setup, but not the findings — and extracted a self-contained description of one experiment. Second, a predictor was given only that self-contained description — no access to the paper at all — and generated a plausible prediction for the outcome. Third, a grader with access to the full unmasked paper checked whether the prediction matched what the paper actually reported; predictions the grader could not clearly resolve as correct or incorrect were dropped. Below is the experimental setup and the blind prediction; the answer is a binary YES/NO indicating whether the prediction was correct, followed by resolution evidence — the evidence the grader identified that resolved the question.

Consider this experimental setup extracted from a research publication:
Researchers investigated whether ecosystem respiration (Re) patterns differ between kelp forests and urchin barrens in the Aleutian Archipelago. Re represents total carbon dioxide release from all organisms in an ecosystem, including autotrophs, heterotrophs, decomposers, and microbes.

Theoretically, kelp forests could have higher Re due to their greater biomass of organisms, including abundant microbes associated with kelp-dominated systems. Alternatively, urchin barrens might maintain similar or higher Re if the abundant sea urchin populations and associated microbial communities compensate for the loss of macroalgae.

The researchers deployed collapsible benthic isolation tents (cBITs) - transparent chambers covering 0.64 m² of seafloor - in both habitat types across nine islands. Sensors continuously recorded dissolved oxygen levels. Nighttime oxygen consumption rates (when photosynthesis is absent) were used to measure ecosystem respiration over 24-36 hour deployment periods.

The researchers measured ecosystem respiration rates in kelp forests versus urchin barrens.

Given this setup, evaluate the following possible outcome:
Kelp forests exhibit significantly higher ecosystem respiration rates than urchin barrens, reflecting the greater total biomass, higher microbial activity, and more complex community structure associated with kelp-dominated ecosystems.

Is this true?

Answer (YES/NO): YES